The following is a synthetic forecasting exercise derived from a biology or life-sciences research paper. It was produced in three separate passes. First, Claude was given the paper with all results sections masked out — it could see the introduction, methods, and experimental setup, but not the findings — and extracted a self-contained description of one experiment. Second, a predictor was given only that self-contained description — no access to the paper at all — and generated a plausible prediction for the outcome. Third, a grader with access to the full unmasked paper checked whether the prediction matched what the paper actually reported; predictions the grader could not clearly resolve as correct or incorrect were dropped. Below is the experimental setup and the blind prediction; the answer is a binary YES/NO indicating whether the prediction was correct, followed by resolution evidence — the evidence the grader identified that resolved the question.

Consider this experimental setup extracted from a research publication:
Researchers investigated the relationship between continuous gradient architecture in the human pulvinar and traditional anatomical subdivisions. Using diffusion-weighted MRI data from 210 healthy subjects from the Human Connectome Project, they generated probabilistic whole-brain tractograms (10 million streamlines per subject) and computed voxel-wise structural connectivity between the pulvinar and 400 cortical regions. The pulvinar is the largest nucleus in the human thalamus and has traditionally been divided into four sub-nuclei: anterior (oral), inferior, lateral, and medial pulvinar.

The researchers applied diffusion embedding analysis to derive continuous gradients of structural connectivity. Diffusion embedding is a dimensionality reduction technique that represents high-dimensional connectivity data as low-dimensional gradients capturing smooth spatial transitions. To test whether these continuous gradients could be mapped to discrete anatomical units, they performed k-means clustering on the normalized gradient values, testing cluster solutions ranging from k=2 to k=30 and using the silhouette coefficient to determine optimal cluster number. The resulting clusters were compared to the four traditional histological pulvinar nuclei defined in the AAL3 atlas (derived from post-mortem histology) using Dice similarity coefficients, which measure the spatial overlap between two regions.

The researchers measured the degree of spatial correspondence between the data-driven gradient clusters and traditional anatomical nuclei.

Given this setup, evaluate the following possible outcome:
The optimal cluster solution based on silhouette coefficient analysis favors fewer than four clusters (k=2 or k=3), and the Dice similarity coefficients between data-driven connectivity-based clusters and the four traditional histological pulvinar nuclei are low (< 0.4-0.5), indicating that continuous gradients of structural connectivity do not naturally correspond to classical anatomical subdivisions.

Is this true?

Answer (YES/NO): NO